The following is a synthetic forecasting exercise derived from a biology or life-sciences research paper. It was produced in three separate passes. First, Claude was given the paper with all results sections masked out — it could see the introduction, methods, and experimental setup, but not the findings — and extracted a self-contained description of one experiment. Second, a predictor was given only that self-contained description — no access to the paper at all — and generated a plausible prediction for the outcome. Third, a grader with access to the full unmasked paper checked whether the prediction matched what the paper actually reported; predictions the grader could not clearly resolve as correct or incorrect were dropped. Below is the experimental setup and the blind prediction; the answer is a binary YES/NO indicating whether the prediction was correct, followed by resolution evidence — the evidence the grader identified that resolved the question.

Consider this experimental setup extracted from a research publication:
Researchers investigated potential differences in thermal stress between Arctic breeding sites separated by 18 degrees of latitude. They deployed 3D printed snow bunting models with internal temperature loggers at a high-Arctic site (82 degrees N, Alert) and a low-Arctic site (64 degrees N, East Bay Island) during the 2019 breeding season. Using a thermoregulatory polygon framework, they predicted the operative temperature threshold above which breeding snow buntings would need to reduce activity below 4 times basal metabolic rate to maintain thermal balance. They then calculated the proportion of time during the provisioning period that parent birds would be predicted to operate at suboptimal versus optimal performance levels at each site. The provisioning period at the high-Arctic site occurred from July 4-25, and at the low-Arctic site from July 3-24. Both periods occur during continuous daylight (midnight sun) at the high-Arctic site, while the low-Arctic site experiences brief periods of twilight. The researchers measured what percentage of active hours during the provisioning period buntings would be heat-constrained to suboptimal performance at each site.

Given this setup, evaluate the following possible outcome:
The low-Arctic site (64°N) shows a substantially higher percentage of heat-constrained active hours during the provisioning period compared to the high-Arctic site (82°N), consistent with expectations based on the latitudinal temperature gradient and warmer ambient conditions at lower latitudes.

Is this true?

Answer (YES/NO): NO